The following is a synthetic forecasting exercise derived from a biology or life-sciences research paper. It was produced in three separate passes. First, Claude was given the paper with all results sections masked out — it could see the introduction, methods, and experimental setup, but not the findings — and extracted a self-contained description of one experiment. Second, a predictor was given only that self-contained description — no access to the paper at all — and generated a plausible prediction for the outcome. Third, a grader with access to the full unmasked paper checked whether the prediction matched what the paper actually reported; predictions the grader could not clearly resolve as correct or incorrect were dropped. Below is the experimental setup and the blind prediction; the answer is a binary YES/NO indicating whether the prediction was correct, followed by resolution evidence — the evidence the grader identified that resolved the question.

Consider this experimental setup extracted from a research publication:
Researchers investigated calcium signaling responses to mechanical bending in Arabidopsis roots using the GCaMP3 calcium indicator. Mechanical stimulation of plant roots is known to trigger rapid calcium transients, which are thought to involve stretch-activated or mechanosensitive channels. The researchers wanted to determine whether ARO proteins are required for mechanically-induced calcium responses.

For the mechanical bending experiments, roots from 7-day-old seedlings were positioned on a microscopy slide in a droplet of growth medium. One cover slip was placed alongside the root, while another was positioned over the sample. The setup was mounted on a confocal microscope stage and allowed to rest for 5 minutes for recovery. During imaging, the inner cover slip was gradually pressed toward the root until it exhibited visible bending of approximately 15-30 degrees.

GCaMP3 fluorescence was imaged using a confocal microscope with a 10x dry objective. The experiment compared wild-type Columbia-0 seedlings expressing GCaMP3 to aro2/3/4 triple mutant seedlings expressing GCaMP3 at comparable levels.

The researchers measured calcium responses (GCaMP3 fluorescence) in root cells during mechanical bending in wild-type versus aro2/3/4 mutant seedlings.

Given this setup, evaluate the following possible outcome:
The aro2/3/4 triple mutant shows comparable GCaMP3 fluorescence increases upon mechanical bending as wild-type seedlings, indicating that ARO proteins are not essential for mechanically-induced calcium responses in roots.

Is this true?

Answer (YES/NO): YES